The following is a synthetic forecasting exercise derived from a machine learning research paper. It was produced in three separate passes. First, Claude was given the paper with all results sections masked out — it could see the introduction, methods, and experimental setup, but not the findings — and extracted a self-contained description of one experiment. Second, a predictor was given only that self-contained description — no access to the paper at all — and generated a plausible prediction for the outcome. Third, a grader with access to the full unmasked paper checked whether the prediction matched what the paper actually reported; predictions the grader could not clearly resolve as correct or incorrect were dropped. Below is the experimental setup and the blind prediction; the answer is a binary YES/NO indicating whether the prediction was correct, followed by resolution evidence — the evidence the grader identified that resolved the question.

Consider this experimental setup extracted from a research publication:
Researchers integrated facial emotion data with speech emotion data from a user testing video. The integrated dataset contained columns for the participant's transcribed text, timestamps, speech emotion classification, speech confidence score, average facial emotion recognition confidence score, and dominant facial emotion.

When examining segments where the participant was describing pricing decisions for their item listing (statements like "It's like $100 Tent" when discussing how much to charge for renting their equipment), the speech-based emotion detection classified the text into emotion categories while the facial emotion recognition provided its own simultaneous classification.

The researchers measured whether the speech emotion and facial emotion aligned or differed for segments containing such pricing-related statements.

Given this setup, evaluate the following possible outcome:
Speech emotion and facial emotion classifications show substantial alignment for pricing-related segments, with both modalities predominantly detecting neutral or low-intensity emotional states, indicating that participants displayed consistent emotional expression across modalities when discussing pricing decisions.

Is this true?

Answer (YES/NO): NO